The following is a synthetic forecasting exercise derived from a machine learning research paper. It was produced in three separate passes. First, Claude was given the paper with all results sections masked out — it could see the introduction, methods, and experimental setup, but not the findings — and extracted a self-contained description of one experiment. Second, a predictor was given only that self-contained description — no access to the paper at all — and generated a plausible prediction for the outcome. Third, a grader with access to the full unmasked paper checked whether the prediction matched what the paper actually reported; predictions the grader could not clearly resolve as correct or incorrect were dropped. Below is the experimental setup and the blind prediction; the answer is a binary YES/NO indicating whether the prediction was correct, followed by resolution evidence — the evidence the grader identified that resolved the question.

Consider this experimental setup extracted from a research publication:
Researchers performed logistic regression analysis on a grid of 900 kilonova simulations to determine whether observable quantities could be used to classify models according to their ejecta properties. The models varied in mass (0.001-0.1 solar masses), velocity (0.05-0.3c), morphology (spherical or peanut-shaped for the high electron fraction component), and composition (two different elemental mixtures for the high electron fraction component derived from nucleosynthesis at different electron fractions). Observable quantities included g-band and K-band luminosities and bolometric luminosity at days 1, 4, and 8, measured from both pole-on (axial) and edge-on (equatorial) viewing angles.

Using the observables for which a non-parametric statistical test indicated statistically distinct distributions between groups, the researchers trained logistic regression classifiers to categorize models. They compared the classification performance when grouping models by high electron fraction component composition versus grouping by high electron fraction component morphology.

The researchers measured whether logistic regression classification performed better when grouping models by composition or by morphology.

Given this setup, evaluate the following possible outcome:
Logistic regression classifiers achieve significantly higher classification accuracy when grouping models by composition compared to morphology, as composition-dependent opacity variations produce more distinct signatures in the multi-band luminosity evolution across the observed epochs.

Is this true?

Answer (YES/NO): YES